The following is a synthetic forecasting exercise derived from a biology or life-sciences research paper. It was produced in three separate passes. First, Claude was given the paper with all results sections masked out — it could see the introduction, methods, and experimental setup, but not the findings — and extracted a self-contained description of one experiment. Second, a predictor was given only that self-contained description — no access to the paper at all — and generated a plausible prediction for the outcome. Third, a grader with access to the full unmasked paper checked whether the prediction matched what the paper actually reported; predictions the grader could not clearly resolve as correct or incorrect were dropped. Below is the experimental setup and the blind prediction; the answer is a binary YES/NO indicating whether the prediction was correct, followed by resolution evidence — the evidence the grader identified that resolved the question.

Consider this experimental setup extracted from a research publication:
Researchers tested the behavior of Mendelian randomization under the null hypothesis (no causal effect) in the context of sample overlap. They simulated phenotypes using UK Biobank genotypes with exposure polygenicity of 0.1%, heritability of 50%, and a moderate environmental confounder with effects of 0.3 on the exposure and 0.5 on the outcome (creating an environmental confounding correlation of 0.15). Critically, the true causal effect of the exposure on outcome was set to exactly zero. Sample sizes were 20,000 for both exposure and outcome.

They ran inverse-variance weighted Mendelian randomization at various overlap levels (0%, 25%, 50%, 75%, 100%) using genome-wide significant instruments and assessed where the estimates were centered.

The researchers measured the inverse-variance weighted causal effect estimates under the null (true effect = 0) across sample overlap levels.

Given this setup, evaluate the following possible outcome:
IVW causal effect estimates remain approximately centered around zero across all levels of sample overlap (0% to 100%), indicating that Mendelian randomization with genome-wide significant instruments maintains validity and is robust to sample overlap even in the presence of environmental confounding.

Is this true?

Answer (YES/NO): NO